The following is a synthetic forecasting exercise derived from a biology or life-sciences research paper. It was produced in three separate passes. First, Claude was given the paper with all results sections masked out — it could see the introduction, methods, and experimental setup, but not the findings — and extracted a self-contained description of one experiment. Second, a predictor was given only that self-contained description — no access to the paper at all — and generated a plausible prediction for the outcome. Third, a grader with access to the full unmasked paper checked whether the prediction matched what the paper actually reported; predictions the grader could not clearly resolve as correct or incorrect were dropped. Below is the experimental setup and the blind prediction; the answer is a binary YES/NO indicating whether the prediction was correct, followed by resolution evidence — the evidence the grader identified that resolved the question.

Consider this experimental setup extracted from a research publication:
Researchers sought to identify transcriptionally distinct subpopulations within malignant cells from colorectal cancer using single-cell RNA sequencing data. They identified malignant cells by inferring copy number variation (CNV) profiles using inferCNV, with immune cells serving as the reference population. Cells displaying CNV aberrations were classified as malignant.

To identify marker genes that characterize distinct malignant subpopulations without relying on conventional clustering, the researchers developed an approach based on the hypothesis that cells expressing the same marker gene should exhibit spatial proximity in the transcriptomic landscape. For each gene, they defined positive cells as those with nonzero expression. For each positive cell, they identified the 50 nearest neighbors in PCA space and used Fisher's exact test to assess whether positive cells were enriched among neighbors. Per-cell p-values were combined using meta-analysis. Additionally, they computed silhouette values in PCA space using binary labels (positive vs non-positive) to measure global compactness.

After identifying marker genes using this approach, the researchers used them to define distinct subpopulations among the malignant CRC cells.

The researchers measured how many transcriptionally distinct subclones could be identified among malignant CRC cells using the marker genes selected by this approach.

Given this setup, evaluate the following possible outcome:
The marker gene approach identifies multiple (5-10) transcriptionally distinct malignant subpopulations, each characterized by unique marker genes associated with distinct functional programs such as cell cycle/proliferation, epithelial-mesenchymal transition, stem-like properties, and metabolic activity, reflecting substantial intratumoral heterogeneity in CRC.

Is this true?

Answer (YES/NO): YES